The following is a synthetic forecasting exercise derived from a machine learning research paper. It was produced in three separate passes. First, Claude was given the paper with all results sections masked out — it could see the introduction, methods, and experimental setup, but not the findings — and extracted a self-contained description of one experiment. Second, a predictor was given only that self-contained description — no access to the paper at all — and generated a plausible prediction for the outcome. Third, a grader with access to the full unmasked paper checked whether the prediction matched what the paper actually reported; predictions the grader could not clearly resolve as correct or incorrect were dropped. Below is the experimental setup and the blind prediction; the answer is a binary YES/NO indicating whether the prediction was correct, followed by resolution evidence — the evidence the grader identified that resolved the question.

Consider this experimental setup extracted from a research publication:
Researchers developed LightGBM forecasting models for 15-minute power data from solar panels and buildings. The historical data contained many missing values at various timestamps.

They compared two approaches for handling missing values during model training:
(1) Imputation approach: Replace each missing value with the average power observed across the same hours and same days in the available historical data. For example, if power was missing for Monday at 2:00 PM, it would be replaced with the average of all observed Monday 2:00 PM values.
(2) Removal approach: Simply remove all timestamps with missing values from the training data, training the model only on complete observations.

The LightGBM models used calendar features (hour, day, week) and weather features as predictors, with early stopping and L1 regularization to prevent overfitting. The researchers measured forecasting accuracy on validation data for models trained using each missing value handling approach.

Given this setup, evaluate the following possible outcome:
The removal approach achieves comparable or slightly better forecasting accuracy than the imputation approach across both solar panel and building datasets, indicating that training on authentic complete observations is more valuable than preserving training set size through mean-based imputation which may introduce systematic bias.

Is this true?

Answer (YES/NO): NO